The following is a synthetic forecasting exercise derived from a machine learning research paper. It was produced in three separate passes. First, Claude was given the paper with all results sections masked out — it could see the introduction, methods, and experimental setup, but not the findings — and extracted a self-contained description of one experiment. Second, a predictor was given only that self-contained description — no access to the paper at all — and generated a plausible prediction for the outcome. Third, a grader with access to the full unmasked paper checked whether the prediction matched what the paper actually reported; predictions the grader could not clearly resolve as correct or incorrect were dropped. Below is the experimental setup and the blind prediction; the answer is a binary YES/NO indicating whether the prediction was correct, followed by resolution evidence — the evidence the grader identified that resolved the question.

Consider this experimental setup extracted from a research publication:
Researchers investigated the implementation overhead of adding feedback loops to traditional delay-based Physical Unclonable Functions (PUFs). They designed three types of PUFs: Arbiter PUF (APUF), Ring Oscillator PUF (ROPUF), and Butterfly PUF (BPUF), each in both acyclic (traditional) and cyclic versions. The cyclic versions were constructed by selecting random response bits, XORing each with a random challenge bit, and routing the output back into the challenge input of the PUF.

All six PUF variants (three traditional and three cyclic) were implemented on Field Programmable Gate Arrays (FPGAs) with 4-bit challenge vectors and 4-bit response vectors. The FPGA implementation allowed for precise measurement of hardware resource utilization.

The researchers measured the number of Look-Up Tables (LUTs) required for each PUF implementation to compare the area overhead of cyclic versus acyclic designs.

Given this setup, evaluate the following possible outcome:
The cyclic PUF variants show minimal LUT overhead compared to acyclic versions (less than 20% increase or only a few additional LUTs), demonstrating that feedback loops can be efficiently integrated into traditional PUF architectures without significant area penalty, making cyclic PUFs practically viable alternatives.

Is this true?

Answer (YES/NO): NO